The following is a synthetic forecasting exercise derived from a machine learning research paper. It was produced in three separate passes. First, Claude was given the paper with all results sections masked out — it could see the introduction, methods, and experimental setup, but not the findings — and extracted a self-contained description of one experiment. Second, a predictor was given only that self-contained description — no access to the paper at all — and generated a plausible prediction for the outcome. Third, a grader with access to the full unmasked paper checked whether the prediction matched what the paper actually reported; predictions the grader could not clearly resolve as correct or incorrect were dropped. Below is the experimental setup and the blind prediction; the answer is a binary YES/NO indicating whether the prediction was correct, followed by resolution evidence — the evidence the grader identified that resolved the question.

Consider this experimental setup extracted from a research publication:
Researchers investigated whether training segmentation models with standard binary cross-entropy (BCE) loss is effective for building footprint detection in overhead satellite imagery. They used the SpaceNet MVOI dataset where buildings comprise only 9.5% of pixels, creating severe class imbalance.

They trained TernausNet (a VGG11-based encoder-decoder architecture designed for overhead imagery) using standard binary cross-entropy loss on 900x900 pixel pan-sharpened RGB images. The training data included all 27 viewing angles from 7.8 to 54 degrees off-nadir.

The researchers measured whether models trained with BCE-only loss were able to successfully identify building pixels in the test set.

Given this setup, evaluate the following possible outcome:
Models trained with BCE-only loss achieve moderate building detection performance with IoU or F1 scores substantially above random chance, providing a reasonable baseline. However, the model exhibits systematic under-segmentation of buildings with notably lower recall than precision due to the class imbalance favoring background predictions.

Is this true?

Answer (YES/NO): NO